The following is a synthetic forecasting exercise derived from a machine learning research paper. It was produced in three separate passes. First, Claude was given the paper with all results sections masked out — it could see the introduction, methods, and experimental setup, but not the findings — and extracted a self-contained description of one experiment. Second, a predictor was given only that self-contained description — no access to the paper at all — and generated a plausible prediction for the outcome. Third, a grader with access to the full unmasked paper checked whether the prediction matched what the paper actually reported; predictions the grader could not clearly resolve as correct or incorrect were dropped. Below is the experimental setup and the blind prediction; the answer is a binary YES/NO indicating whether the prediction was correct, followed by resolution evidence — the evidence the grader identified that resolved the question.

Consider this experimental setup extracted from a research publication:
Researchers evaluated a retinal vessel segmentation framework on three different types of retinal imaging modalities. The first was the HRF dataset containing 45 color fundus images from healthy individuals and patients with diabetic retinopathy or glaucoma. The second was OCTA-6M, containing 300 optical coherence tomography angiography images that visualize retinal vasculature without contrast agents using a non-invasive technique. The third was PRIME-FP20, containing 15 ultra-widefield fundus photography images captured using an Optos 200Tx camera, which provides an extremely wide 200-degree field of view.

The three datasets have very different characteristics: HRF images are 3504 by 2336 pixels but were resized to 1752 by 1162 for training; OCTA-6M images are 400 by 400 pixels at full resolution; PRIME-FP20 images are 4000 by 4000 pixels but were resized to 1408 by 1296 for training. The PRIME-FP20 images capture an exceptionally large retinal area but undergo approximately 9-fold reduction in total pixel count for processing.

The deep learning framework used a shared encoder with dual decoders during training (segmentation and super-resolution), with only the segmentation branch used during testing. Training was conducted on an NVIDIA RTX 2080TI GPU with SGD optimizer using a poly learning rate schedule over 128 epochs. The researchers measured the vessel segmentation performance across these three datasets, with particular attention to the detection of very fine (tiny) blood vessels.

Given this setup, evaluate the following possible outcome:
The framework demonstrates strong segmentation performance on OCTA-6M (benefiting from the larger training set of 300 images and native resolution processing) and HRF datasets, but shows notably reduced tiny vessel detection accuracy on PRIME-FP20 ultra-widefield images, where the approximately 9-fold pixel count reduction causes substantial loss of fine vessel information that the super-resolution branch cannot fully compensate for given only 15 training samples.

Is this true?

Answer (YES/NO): NO